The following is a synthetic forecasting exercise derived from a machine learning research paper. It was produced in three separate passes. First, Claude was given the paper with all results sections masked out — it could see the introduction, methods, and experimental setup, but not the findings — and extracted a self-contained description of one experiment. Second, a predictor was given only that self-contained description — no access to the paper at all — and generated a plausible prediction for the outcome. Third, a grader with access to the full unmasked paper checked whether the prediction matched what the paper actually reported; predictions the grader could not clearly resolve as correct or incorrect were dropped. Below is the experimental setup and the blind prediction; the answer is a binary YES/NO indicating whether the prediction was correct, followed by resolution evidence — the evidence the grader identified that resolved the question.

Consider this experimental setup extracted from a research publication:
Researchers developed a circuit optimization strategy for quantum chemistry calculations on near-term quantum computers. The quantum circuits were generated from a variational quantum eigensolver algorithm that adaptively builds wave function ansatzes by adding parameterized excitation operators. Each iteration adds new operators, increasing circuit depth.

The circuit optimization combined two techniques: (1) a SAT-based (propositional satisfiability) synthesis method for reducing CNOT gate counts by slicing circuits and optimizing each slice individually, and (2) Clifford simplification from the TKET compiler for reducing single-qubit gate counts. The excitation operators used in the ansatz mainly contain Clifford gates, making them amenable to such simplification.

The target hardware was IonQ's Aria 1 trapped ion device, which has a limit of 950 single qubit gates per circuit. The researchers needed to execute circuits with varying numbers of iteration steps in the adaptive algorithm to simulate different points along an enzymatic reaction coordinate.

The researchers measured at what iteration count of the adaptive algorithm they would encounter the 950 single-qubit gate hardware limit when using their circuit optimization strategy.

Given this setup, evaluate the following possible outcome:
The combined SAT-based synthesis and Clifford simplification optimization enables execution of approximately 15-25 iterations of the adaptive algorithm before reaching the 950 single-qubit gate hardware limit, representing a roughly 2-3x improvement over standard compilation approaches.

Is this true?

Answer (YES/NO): NO